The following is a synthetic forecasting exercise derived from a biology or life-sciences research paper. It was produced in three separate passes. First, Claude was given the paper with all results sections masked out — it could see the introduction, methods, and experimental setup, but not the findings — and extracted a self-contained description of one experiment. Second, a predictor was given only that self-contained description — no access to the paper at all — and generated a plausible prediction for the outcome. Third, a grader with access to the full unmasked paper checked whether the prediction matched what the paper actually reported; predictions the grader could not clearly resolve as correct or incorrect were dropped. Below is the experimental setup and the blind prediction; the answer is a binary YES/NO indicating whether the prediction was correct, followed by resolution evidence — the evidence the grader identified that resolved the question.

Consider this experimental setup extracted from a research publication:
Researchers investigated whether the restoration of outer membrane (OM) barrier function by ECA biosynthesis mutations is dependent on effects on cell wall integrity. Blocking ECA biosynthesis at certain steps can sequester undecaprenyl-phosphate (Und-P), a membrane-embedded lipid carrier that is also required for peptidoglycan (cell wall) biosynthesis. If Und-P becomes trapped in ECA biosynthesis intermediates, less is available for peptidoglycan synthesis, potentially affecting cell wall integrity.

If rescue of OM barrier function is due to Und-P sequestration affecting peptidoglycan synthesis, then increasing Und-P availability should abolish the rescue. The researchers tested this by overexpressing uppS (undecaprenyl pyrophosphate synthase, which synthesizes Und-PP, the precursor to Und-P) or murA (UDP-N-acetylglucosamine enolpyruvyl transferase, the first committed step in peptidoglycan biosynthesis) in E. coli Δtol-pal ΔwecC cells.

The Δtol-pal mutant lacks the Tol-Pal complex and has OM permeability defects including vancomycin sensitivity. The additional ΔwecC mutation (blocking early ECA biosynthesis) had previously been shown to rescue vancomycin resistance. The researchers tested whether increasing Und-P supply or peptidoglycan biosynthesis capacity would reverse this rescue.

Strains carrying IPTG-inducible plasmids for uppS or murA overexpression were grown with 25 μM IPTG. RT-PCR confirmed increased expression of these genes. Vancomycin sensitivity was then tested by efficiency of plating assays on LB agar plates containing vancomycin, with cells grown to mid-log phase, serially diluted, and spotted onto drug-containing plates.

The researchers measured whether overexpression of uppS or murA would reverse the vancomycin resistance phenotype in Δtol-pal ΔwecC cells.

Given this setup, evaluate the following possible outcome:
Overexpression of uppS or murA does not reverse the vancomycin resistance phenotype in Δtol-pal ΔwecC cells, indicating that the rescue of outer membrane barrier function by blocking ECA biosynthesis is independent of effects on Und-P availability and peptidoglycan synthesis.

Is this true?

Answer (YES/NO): YES